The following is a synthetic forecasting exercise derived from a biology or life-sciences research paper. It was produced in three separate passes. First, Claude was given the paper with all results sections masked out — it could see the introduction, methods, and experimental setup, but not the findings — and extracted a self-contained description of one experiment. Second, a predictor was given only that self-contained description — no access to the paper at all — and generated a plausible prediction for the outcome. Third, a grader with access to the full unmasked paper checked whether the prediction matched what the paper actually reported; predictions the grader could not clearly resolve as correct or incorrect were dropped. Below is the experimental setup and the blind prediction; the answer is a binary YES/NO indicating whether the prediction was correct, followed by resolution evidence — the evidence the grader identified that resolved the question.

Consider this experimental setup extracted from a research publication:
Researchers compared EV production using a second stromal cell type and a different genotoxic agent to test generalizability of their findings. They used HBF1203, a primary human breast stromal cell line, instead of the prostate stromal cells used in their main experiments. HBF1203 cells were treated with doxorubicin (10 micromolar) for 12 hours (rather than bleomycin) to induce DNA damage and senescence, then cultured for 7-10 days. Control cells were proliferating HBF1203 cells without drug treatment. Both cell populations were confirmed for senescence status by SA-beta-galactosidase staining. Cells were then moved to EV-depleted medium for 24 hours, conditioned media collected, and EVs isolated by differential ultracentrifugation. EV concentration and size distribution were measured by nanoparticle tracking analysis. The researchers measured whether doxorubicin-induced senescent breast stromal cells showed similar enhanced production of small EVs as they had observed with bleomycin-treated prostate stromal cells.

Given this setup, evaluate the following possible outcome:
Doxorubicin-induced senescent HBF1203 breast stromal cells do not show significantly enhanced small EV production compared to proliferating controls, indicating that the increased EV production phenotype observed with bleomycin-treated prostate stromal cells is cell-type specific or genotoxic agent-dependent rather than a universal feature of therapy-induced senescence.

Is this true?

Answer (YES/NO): NO